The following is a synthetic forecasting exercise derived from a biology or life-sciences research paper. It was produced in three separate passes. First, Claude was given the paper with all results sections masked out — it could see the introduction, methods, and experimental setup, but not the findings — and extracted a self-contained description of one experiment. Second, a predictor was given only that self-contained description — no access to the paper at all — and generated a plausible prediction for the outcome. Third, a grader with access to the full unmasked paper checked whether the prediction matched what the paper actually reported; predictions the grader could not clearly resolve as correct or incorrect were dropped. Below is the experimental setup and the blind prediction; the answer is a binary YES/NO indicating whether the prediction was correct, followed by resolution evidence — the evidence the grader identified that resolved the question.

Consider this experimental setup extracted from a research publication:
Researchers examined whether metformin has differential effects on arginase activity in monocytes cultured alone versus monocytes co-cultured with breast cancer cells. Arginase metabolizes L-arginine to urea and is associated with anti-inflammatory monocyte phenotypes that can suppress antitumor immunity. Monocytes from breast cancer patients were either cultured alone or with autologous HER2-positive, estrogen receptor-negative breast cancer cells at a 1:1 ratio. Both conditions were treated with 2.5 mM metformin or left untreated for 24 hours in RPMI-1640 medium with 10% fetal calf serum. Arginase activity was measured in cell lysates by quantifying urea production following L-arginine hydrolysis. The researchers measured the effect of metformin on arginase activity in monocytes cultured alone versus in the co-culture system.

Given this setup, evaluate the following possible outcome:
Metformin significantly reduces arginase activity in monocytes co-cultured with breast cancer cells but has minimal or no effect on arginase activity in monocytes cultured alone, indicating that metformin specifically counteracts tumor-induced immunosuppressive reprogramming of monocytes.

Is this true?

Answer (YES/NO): NO